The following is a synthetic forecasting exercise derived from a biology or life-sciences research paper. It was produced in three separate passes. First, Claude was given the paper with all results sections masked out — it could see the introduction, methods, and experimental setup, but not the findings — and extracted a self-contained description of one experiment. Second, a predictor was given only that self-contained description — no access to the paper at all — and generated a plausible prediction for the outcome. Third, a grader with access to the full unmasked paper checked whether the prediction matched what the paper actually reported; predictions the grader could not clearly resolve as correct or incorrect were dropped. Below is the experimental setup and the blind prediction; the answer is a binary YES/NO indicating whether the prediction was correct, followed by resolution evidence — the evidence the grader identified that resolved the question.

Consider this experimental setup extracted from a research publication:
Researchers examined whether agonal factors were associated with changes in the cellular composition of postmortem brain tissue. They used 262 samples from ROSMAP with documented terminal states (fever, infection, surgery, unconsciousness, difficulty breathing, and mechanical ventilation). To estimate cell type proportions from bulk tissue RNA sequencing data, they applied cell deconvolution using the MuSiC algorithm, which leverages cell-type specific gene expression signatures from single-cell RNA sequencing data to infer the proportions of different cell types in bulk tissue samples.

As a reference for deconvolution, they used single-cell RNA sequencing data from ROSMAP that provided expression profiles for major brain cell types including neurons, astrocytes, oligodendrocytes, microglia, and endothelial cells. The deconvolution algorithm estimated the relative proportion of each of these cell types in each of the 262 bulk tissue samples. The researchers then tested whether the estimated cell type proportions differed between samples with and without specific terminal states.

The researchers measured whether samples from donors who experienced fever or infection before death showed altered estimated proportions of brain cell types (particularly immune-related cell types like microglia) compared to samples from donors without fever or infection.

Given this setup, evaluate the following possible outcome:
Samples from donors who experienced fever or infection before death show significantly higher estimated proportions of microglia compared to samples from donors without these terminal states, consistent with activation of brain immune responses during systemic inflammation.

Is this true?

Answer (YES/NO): YES